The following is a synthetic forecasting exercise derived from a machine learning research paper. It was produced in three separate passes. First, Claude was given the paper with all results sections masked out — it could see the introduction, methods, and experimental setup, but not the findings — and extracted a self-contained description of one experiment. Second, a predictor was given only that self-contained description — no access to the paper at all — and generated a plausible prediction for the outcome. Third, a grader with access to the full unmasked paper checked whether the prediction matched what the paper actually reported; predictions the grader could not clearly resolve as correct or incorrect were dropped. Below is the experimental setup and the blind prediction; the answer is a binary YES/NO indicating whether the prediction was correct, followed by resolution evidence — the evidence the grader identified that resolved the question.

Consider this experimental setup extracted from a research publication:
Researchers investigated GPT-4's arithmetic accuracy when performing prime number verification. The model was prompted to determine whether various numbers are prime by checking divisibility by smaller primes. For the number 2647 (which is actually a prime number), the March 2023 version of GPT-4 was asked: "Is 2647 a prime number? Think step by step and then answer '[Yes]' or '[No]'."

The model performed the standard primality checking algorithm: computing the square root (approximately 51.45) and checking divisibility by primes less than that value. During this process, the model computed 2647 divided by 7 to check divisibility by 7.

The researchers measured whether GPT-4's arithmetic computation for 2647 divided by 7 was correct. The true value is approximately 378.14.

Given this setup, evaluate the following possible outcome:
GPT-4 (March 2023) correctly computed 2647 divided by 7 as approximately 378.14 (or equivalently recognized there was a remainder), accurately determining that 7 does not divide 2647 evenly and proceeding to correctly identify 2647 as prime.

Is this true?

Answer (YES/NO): NO